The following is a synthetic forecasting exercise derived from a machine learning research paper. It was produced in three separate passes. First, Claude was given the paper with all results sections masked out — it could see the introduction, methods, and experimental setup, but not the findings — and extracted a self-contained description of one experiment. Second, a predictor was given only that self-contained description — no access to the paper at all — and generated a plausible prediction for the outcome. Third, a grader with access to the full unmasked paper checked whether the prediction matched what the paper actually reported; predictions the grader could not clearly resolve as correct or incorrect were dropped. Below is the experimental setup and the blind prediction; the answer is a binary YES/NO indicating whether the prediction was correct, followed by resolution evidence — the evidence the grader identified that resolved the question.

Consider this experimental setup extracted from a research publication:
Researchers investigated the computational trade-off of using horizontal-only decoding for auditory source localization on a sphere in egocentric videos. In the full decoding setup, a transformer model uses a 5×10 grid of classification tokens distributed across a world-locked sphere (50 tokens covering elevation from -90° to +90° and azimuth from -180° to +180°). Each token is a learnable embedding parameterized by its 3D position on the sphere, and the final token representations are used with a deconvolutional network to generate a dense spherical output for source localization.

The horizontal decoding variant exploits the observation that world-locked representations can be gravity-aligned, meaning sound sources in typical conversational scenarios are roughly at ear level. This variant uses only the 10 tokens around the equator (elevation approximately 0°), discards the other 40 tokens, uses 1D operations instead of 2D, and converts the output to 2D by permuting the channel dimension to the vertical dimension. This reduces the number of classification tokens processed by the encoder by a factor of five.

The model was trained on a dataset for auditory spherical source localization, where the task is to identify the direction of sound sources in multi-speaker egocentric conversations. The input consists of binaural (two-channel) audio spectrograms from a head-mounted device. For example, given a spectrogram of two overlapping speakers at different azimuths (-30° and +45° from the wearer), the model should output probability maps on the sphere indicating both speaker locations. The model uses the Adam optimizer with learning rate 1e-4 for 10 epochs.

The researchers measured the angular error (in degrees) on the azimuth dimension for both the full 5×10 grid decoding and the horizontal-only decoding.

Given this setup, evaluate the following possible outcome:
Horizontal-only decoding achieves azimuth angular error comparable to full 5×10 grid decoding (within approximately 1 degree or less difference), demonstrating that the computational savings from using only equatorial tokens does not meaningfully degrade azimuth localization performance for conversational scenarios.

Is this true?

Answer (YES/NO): YES